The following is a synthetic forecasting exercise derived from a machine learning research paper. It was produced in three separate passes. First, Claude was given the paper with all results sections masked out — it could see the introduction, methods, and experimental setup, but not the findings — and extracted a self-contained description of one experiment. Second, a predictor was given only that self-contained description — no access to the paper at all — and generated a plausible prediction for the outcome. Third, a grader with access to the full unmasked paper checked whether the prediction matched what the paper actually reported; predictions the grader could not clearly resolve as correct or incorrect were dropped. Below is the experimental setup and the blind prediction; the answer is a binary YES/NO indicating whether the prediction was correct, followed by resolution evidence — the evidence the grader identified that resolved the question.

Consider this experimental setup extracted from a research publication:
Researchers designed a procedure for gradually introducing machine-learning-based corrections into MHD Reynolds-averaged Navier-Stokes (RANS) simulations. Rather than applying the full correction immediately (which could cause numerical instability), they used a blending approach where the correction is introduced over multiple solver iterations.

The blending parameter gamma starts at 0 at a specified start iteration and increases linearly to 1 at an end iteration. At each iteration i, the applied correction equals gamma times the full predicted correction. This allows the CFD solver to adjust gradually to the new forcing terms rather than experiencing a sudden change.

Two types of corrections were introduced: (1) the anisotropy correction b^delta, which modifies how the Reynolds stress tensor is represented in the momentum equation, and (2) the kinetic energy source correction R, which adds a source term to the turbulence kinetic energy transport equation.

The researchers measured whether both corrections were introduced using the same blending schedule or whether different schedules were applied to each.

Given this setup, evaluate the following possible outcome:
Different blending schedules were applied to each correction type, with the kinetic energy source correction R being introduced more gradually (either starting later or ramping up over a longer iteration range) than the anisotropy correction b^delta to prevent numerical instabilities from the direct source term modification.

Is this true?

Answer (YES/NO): NO